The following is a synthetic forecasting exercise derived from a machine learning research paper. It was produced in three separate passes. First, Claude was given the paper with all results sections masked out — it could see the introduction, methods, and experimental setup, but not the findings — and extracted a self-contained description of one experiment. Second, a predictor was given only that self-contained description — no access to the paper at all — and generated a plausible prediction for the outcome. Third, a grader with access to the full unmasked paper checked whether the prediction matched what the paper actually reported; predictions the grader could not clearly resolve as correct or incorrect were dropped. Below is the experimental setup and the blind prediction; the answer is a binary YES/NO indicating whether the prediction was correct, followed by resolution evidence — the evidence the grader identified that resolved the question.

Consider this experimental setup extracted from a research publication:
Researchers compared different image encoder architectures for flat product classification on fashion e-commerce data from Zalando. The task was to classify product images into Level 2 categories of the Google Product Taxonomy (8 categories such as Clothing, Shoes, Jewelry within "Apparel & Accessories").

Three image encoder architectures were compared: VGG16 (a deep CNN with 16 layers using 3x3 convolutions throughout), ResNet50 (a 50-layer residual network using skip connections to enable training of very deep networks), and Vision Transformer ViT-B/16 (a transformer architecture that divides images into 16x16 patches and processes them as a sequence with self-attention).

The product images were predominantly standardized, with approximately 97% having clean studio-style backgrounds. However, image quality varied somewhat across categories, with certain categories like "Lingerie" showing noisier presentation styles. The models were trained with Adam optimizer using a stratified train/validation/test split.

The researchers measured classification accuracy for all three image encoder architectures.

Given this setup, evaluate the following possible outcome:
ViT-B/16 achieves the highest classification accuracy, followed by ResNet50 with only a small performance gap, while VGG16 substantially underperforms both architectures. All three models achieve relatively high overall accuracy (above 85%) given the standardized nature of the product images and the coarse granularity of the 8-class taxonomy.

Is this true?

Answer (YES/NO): NO